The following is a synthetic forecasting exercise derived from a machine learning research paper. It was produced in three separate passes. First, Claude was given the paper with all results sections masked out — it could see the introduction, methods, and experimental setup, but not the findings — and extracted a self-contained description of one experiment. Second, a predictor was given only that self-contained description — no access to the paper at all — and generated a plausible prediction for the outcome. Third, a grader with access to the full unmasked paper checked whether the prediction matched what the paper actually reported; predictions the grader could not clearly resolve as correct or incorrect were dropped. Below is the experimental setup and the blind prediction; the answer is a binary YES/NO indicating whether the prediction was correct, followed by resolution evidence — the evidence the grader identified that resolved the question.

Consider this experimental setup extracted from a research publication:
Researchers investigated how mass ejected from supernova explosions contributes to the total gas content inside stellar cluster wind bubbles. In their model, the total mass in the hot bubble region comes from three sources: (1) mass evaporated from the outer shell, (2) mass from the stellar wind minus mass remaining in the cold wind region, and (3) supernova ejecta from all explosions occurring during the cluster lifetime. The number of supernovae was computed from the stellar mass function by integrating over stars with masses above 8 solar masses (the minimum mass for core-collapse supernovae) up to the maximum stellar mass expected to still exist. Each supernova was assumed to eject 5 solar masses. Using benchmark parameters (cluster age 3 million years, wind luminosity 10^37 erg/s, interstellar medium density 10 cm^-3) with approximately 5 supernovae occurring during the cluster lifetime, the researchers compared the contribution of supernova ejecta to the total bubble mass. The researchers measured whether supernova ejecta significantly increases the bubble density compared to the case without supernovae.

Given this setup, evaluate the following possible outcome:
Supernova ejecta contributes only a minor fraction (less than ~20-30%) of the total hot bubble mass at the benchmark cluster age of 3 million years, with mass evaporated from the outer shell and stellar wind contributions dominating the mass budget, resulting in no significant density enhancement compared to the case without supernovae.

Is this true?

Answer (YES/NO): YES